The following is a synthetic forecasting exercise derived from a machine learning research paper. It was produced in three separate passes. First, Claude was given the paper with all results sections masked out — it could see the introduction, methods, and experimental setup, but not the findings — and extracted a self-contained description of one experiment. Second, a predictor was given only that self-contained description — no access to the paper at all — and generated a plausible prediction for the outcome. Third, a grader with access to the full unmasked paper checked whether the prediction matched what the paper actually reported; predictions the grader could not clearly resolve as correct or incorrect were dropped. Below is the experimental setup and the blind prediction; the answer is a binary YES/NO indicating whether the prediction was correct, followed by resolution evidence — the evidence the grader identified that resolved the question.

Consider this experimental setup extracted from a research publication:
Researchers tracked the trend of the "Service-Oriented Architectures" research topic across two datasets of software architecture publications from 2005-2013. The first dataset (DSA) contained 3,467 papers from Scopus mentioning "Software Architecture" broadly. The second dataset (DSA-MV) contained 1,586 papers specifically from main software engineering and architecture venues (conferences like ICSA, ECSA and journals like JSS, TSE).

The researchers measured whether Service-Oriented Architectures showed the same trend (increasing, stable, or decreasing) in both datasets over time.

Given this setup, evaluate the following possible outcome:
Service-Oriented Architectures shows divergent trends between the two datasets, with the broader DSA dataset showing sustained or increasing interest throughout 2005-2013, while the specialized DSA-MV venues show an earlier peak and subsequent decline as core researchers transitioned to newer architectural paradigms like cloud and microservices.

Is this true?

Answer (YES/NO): NO